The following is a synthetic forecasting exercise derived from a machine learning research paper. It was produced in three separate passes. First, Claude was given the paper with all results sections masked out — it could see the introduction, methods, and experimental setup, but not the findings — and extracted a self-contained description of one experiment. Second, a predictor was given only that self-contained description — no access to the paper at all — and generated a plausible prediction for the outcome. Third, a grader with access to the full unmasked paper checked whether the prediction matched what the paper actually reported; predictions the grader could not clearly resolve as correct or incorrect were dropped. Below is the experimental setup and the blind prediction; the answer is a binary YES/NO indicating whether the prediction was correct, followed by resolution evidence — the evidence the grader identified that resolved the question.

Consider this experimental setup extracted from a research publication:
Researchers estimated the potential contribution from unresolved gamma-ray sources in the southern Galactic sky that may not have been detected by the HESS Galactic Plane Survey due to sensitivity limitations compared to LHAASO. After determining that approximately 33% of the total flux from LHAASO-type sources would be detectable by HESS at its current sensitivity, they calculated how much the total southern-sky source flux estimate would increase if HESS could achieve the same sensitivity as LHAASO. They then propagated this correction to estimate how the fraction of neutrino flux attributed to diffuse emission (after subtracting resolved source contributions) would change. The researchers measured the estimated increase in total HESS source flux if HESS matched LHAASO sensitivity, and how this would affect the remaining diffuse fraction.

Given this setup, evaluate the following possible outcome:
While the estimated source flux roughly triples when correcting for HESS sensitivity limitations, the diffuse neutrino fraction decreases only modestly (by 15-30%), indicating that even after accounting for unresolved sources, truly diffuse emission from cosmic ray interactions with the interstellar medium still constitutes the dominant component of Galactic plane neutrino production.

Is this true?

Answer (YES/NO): NO